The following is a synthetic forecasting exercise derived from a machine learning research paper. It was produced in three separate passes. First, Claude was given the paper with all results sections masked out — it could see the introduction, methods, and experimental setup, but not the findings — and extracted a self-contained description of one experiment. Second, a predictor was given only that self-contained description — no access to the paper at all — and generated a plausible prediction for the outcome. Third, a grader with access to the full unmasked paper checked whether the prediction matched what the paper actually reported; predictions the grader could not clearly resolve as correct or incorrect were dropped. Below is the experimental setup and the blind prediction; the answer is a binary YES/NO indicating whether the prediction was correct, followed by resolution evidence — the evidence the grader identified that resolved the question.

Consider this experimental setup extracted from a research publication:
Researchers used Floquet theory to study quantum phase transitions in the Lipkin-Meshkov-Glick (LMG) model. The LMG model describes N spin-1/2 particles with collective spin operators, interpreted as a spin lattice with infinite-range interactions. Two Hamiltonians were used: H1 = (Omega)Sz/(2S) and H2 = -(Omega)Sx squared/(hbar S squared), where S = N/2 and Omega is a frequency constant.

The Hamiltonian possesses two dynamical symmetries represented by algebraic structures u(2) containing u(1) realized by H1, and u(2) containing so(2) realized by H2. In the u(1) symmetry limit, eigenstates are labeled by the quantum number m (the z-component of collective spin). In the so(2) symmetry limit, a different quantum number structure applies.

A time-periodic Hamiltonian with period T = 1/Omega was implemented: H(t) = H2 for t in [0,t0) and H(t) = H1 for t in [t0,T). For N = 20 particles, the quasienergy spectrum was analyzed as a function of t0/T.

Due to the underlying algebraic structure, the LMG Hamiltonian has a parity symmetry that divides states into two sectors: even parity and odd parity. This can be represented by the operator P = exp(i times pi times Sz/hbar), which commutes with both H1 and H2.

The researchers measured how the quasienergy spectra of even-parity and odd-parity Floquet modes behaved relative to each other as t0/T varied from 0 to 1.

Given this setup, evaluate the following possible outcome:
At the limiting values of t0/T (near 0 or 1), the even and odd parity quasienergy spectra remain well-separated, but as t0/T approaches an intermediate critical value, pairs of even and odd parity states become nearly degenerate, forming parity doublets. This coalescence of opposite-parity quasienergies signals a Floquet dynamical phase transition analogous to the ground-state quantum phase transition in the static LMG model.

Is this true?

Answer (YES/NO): NO